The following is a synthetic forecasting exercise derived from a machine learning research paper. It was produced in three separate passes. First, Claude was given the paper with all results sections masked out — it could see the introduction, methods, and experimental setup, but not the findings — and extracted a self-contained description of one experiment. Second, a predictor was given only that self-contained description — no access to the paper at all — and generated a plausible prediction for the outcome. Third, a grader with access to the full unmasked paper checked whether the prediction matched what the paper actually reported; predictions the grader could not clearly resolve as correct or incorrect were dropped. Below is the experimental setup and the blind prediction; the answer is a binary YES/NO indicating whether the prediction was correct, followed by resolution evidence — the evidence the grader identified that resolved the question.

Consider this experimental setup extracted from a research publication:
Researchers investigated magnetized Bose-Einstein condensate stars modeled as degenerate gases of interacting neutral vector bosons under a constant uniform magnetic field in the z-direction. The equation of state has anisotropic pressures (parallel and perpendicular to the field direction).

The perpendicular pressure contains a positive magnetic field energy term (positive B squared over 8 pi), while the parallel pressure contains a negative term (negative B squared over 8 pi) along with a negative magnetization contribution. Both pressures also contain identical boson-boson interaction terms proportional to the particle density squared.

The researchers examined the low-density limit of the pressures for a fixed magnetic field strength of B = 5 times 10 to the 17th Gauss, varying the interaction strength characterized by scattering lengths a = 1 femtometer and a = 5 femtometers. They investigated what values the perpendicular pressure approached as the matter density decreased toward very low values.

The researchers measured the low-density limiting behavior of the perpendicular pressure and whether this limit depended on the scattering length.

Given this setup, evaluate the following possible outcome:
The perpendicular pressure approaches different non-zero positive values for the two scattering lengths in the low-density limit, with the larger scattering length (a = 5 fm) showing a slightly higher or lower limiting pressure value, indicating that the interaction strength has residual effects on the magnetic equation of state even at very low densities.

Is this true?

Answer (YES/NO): NO